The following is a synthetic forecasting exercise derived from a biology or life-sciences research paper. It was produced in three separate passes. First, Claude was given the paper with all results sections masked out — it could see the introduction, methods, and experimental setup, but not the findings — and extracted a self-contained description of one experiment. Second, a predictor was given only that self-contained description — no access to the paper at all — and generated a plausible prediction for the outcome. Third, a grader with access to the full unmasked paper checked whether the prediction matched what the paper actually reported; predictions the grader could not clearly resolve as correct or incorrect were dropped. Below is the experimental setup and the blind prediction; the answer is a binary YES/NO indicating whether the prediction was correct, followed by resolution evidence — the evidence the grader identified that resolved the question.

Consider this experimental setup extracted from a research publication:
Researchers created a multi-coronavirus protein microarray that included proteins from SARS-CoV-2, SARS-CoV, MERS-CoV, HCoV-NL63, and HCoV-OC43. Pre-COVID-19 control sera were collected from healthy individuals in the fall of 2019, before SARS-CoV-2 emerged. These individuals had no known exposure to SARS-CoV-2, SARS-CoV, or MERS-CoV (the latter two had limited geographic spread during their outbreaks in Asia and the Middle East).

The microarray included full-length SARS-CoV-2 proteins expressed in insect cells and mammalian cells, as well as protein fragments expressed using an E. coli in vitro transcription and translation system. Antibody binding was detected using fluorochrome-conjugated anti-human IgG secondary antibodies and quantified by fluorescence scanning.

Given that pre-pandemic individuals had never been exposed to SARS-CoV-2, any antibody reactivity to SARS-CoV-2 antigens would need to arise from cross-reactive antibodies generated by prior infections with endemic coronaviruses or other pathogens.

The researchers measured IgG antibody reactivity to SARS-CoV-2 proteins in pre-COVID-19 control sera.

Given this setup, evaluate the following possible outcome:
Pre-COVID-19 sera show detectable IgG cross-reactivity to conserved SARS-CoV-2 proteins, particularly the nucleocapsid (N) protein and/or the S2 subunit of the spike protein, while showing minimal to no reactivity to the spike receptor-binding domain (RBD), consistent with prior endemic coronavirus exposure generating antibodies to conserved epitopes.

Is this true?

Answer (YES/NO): YES